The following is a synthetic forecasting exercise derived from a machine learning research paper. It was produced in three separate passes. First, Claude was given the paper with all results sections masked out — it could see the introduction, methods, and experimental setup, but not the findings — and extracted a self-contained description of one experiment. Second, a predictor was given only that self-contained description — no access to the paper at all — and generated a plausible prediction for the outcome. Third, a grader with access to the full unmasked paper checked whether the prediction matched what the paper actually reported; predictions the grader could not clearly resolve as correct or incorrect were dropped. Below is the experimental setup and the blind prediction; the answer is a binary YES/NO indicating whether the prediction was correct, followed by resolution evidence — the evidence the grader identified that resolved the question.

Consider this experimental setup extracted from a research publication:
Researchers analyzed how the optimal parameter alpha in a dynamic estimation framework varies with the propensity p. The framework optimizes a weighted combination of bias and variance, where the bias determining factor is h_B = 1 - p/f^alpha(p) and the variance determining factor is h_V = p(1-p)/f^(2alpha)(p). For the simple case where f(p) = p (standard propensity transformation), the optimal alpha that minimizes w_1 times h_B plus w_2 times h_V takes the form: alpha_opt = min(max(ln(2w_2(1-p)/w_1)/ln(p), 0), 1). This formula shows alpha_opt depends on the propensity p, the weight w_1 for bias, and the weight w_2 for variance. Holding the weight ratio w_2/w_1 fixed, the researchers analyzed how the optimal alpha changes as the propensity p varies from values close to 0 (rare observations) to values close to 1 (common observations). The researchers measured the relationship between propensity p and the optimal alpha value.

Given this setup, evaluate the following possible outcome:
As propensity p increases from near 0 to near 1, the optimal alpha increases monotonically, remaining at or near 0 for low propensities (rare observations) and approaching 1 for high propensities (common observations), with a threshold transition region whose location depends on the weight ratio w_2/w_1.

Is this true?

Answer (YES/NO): YES